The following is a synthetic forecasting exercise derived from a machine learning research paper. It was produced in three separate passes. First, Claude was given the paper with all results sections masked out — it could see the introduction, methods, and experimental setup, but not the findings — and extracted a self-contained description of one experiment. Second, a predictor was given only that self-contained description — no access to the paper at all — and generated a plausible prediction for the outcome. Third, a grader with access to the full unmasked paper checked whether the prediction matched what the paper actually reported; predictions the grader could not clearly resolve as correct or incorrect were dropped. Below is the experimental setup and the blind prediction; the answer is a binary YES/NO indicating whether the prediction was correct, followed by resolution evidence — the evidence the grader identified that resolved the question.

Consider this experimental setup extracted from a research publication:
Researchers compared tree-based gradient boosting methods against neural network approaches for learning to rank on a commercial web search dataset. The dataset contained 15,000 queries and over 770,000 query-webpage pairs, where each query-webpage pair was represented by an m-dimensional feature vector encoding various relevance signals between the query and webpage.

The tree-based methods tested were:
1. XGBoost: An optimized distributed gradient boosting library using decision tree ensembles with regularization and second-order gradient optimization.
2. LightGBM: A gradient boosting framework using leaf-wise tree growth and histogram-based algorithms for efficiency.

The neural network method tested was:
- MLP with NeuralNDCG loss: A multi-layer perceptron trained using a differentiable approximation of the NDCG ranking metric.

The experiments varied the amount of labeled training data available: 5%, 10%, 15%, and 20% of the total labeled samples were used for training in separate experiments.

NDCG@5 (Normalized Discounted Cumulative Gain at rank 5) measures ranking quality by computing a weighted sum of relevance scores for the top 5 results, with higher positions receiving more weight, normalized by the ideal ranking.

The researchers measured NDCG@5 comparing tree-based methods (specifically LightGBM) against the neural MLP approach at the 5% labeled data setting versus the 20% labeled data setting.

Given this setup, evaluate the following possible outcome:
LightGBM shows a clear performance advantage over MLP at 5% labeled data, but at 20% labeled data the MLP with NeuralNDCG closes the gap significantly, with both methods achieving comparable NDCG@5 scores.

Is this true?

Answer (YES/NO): NO